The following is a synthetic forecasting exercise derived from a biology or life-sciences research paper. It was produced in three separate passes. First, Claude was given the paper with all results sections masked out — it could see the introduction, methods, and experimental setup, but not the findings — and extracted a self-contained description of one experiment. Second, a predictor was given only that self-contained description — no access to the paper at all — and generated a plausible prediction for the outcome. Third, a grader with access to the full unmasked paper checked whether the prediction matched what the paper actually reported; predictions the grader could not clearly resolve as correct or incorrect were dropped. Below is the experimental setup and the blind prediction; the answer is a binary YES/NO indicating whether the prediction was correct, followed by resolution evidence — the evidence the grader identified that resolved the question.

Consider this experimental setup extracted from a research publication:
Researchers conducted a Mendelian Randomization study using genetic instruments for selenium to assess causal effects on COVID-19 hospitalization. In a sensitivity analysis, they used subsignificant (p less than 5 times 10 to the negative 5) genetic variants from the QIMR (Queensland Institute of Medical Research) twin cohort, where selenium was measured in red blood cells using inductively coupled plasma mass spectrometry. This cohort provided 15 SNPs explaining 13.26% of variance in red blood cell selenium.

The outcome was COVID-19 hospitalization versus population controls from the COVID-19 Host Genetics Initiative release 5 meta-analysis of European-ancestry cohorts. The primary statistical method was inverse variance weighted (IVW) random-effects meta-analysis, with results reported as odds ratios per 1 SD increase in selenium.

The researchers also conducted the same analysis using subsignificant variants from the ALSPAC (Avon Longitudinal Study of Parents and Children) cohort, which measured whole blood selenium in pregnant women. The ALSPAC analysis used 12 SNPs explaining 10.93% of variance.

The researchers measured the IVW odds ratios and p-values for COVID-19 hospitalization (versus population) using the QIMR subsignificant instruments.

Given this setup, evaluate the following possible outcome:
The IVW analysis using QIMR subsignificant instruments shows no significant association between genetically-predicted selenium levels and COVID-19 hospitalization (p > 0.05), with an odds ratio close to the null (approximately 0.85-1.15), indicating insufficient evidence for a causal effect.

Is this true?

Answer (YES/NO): NO